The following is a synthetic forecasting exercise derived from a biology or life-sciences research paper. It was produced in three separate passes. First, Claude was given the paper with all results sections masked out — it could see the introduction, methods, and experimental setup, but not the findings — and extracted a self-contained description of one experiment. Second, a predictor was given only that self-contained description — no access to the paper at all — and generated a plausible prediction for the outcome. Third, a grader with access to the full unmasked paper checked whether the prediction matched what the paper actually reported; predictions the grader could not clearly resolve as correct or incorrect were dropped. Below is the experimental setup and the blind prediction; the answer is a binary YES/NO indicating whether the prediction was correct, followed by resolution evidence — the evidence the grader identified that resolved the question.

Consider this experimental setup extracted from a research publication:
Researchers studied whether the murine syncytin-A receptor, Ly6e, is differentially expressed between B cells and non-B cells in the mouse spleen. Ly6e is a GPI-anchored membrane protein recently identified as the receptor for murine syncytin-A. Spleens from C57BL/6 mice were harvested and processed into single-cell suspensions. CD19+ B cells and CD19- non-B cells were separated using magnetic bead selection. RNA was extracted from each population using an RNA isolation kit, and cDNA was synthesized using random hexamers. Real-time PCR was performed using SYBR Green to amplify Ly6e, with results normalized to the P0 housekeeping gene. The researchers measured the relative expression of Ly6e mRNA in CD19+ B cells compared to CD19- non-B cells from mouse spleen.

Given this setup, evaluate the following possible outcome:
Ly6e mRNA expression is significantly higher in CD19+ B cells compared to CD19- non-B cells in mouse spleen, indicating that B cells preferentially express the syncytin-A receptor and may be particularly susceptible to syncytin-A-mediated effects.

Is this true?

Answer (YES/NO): YES